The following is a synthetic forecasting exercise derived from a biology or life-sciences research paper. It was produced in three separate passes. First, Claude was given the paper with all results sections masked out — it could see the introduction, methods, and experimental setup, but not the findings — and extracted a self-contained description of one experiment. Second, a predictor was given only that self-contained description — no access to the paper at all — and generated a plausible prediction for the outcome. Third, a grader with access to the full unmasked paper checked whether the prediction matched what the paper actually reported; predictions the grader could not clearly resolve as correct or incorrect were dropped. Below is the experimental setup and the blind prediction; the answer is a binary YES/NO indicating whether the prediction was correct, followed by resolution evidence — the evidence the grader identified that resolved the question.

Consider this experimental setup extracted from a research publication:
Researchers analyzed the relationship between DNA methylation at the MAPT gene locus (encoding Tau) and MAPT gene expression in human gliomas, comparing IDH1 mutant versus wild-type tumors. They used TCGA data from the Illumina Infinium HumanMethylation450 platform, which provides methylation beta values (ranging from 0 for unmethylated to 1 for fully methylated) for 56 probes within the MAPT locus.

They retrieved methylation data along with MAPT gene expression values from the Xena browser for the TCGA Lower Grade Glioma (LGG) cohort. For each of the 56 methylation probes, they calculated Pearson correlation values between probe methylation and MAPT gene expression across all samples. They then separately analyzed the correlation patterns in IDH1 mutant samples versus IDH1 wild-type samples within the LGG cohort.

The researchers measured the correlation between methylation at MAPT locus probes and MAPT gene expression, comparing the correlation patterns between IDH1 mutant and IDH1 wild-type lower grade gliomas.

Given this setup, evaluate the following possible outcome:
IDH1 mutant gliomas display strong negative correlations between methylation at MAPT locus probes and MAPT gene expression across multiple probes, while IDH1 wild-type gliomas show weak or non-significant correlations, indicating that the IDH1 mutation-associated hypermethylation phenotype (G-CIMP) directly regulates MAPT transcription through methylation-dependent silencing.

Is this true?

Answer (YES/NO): NO